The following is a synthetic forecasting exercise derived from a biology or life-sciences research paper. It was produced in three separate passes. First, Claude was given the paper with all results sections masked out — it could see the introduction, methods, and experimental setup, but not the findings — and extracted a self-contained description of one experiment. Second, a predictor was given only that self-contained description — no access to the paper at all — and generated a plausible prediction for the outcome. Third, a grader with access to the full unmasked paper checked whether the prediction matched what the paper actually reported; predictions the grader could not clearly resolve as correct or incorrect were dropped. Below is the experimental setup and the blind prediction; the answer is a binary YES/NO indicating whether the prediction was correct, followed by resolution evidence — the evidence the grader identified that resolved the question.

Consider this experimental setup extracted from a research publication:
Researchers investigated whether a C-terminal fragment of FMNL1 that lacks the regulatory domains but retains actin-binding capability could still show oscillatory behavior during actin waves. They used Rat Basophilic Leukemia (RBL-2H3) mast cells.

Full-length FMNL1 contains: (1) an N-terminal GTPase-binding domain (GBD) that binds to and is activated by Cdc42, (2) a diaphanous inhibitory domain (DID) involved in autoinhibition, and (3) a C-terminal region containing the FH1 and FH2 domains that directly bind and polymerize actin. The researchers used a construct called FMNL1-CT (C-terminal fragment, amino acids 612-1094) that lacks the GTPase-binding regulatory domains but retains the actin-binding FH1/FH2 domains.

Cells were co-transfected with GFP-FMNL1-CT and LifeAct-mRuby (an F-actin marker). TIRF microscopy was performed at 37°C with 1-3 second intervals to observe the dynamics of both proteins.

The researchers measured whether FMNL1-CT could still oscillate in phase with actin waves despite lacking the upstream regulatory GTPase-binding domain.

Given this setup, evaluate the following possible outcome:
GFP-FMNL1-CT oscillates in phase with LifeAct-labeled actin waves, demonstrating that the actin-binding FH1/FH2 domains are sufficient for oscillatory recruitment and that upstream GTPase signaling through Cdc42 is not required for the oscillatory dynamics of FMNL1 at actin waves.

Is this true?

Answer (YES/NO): NO